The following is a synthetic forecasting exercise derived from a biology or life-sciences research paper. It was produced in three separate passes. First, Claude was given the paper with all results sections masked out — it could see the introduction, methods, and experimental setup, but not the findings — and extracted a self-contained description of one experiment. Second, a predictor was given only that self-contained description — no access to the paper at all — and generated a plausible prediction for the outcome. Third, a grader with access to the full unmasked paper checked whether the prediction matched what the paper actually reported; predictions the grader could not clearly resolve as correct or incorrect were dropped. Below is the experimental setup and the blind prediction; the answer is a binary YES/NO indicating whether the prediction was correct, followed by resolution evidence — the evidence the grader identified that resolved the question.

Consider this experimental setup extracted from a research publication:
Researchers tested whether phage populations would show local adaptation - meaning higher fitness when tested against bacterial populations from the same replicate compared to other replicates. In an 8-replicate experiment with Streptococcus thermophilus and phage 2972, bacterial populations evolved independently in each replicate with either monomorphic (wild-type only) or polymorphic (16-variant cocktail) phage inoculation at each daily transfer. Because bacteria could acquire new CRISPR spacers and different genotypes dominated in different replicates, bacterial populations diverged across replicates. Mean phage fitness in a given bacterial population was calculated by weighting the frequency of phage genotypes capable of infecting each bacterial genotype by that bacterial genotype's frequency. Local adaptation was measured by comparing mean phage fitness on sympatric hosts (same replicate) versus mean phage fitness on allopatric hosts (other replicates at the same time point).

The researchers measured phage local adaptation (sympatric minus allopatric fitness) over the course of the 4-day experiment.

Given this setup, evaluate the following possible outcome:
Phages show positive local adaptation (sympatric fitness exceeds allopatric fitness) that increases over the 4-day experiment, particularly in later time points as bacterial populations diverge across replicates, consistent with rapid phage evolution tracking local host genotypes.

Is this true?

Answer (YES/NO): NO